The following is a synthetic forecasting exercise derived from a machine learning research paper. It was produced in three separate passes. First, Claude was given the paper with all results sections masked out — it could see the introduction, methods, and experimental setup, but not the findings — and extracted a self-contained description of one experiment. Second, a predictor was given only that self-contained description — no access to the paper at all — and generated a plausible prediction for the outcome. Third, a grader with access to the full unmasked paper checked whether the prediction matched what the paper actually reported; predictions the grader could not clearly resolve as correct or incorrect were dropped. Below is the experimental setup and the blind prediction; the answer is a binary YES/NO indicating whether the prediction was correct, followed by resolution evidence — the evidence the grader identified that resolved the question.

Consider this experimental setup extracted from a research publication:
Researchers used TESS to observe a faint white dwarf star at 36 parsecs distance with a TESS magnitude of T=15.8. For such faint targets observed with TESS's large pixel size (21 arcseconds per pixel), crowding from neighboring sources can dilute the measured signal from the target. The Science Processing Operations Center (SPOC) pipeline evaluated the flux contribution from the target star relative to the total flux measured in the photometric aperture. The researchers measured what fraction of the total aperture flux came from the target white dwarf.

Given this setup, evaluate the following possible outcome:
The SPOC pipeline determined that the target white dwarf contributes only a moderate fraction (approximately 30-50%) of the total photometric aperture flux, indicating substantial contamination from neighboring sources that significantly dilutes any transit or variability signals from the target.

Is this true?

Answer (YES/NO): YES